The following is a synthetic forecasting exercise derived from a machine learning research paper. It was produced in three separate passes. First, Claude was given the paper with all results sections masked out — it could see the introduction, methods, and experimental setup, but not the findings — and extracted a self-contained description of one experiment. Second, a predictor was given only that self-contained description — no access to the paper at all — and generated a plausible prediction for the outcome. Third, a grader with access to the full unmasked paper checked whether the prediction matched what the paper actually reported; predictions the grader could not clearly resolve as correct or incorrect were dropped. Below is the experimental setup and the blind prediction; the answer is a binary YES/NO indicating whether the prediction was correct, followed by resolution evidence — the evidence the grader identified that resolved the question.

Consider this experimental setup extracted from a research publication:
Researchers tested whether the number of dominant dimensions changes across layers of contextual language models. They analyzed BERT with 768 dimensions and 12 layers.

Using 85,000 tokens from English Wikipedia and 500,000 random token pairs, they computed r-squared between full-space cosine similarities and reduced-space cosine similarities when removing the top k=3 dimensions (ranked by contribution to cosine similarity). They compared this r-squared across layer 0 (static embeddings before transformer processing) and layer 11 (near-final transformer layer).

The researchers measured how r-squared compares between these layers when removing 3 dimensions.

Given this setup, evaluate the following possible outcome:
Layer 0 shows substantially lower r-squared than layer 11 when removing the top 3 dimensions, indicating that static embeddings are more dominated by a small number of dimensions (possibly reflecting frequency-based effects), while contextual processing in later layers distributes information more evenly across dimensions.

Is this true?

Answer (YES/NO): NO